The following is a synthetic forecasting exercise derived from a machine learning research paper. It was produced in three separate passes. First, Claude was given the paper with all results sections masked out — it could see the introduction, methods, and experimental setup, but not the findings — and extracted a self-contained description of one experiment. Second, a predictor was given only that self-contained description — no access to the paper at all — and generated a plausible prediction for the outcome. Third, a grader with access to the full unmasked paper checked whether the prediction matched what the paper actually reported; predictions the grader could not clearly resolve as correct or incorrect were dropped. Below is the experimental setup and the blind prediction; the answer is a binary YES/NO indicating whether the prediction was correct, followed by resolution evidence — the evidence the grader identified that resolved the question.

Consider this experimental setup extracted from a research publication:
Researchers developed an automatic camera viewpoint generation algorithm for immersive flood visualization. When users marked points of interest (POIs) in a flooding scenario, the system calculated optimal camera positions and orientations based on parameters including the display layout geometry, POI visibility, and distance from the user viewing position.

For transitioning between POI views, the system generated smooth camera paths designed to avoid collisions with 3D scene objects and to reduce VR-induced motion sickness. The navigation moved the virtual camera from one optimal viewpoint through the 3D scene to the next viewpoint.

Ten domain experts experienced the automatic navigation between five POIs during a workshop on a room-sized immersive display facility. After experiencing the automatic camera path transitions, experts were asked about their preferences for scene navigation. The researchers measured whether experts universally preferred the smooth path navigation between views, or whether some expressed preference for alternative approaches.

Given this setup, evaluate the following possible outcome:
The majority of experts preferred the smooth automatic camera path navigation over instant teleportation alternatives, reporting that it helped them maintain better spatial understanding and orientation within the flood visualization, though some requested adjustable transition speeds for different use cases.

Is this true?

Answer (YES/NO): NO